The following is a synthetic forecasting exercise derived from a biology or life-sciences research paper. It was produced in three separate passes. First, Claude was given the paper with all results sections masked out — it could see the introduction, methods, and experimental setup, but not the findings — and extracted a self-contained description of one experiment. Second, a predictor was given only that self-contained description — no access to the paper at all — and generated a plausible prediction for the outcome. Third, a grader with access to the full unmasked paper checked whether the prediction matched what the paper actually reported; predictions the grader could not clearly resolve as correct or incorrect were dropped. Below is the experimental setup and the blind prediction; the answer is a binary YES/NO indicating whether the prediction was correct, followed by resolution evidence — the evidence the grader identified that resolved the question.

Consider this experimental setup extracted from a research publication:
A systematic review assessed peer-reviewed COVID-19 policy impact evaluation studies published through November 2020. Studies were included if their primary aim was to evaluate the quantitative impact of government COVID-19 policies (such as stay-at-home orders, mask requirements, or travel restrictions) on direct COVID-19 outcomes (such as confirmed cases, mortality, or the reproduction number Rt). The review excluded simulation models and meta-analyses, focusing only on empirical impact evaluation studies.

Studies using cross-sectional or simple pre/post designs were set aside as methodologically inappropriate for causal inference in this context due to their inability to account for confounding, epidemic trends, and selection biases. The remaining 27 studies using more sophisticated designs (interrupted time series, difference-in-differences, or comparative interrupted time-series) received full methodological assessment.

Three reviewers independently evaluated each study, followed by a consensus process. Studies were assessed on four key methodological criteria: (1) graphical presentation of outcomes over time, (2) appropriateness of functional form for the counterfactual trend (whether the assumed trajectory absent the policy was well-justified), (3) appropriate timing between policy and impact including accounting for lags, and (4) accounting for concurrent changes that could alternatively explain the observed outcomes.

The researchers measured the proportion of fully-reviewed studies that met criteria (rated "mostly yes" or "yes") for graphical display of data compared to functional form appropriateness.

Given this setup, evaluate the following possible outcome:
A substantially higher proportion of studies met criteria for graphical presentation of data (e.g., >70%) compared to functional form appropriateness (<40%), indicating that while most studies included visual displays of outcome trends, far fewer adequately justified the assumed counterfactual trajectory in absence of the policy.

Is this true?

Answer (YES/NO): YES